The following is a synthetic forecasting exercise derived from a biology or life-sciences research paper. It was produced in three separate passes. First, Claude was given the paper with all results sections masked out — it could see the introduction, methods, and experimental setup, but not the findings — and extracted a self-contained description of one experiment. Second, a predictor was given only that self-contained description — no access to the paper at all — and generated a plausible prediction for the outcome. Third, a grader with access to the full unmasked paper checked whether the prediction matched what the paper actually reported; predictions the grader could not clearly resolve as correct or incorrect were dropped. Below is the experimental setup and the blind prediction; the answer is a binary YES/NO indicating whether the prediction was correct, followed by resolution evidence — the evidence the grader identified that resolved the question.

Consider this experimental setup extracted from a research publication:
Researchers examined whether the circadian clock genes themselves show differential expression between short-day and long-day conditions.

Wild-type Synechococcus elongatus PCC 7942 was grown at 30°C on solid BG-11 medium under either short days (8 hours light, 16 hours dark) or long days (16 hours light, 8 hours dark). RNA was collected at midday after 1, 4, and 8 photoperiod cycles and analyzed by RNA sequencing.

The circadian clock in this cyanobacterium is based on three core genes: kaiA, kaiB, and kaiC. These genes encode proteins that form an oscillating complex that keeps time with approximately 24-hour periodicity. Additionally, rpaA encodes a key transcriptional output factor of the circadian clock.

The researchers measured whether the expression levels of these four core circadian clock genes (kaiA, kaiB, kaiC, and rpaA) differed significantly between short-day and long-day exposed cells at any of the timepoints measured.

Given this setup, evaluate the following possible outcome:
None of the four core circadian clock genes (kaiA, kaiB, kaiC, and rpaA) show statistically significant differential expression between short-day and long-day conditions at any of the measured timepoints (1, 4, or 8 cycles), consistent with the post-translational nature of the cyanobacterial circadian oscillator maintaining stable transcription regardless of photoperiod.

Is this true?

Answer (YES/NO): YES